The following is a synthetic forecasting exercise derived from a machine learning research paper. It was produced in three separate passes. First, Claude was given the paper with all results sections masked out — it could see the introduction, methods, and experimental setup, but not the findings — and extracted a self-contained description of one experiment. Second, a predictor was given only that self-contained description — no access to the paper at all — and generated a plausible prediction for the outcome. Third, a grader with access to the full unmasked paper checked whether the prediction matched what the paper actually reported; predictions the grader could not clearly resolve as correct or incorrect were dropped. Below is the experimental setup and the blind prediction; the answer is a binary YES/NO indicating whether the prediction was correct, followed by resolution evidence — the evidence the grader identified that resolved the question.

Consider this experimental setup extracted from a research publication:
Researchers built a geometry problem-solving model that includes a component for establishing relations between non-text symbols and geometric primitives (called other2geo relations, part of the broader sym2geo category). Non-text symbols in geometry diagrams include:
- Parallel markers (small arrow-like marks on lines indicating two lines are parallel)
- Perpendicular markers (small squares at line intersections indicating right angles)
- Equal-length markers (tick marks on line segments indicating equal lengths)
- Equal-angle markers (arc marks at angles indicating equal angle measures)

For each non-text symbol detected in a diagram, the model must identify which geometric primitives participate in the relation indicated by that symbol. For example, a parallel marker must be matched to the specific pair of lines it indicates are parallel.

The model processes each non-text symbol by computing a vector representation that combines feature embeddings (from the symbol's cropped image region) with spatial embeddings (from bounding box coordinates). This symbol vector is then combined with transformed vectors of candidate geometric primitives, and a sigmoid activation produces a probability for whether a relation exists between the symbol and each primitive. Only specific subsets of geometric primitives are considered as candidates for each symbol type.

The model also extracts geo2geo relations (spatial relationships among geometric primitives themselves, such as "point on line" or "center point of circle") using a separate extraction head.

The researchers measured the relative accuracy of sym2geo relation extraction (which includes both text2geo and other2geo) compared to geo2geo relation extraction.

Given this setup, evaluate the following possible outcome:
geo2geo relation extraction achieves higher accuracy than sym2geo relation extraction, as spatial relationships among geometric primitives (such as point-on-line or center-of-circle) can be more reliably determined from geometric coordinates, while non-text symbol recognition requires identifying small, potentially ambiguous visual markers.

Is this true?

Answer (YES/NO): YES